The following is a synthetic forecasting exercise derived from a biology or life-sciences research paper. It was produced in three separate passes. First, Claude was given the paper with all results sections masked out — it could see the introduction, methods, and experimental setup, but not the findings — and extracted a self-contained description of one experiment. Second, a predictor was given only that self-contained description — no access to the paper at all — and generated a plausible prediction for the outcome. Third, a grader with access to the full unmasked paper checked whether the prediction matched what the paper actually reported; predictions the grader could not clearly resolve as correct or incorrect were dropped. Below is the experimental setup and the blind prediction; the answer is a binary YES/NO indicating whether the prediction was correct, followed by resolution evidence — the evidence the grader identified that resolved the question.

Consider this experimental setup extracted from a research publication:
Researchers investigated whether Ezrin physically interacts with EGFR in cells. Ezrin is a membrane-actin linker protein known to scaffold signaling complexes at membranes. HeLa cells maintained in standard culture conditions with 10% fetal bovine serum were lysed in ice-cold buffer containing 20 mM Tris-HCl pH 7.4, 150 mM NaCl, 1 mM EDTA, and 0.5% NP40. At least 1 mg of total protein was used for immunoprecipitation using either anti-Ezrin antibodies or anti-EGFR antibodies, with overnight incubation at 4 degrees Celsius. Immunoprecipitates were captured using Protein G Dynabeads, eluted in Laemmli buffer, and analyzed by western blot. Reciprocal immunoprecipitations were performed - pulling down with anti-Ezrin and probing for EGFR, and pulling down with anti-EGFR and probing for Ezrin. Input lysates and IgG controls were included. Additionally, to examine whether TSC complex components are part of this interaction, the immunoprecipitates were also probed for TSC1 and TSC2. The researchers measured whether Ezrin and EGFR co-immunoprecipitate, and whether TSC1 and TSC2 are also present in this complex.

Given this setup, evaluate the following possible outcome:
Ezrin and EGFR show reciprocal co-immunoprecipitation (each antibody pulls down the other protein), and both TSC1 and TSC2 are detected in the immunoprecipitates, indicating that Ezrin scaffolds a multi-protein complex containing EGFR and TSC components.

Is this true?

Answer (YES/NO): YES